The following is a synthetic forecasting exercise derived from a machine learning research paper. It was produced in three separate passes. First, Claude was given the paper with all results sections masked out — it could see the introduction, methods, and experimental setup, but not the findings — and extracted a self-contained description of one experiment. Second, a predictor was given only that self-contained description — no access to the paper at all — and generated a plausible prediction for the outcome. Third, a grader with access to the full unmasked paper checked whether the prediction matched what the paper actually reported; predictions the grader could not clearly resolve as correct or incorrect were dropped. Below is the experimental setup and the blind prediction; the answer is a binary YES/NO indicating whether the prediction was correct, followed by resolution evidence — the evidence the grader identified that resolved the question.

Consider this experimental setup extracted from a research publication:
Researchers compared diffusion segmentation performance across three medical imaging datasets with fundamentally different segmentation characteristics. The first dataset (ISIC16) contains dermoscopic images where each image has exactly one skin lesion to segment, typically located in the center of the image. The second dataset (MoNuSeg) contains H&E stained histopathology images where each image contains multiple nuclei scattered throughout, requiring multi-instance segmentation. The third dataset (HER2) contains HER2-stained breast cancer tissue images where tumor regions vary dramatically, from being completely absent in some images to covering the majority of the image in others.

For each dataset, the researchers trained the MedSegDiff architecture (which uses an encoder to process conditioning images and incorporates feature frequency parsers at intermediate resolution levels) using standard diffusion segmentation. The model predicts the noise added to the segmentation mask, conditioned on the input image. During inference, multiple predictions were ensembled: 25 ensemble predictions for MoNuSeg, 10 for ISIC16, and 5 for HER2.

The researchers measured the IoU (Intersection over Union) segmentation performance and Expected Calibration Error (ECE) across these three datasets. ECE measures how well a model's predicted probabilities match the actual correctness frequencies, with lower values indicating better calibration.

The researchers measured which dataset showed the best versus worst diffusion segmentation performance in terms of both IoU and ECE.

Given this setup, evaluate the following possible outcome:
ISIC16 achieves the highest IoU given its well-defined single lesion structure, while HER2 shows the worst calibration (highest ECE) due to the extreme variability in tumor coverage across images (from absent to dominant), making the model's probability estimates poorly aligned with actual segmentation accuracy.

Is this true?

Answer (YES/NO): NO